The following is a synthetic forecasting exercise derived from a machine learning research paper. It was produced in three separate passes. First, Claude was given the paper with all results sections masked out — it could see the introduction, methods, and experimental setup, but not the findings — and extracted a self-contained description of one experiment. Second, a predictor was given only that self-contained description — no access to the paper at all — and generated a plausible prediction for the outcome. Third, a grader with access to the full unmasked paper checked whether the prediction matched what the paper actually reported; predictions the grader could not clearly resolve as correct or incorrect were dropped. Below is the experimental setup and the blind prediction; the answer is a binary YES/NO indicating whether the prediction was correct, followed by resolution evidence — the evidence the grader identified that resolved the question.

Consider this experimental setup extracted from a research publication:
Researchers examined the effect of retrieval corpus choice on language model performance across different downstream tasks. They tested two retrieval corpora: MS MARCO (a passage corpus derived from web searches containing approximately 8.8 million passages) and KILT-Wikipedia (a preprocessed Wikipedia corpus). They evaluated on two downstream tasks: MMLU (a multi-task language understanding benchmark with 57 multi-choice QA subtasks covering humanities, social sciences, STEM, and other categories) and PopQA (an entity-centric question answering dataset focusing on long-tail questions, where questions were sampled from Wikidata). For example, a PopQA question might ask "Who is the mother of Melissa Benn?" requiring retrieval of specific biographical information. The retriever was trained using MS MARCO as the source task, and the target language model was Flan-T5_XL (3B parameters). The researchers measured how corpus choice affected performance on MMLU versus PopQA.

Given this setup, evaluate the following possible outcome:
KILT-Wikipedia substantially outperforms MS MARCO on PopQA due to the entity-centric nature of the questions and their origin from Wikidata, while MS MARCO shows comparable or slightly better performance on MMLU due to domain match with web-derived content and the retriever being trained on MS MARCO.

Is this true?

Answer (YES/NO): YES